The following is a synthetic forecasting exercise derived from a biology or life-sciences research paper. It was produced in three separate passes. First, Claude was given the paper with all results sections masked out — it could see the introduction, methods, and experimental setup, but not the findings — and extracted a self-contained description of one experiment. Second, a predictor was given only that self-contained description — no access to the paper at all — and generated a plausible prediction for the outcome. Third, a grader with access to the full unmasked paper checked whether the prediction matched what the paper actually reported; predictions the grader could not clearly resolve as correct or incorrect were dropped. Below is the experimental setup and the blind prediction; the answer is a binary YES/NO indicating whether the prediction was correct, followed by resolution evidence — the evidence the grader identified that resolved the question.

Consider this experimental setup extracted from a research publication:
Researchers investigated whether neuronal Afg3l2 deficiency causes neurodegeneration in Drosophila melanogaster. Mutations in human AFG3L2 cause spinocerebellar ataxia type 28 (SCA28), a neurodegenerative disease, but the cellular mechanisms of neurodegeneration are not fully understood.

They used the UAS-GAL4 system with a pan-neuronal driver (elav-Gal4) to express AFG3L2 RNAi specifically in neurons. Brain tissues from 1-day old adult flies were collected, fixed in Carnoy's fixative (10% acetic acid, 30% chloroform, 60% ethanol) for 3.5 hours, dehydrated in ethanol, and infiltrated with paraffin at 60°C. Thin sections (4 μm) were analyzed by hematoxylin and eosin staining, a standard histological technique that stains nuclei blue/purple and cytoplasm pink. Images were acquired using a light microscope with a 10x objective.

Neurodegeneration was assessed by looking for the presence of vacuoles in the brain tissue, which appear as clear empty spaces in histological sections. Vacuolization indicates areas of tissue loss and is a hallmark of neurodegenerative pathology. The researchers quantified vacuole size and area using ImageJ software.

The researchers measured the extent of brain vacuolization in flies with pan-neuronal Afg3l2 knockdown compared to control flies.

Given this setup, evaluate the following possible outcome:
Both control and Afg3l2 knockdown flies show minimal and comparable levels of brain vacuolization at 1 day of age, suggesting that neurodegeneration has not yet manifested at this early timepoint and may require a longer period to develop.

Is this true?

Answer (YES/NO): NO